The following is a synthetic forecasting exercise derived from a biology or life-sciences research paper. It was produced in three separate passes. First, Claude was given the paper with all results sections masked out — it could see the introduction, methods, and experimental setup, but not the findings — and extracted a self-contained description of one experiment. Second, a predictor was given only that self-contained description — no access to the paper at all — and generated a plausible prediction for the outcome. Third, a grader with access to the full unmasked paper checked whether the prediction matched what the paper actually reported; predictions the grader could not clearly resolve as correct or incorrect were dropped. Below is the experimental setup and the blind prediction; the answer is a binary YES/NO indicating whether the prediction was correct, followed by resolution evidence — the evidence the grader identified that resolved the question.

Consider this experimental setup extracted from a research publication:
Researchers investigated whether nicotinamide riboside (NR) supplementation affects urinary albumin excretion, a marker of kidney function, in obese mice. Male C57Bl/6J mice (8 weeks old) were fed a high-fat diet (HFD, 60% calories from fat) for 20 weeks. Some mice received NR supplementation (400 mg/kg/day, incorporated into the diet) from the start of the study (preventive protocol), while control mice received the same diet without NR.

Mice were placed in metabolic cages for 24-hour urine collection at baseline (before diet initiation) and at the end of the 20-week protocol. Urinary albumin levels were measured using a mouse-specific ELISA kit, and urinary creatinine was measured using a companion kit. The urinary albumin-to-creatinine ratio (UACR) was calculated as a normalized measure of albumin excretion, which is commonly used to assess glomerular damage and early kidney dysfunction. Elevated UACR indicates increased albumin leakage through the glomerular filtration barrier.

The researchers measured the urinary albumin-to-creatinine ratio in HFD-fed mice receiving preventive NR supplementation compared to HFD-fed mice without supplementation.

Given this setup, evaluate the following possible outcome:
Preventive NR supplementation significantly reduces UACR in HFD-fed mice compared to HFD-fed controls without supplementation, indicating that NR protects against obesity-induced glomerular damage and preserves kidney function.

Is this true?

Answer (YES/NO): NO